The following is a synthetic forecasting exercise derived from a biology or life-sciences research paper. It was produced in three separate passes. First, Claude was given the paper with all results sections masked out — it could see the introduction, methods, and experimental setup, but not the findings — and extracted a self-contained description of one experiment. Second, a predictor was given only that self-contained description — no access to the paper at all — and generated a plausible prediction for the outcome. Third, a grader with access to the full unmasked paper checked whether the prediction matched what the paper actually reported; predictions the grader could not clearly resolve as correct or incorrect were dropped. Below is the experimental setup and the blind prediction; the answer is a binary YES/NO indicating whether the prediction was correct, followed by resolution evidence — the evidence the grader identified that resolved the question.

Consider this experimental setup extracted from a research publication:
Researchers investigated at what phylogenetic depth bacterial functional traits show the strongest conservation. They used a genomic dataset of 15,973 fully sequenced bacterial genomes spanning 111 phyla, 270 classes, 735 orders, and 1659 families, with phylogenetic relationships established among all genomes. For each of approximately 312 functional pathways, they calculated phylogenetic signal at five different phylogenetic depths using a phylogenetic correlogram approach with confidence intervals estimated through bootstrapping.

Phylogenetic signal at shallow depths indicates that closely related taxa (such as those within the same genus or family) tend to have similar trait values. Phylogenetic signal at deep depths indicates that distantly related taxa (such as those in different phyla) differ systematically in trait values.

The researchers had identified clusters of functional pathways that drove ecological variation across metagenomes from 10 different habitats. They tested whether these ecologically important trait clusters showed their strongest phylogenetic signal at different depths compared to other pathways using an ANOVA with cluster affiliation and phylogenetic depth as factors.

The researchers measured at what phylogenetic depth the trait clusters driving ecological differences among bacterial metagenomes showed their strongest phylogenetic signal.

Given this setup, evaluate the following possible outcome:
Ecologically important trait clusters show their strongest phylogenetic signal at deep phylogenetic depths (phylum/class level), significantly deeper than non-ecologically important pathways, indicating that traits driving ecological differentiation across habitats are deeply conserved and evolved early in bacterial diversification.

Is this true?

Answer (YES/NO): NO